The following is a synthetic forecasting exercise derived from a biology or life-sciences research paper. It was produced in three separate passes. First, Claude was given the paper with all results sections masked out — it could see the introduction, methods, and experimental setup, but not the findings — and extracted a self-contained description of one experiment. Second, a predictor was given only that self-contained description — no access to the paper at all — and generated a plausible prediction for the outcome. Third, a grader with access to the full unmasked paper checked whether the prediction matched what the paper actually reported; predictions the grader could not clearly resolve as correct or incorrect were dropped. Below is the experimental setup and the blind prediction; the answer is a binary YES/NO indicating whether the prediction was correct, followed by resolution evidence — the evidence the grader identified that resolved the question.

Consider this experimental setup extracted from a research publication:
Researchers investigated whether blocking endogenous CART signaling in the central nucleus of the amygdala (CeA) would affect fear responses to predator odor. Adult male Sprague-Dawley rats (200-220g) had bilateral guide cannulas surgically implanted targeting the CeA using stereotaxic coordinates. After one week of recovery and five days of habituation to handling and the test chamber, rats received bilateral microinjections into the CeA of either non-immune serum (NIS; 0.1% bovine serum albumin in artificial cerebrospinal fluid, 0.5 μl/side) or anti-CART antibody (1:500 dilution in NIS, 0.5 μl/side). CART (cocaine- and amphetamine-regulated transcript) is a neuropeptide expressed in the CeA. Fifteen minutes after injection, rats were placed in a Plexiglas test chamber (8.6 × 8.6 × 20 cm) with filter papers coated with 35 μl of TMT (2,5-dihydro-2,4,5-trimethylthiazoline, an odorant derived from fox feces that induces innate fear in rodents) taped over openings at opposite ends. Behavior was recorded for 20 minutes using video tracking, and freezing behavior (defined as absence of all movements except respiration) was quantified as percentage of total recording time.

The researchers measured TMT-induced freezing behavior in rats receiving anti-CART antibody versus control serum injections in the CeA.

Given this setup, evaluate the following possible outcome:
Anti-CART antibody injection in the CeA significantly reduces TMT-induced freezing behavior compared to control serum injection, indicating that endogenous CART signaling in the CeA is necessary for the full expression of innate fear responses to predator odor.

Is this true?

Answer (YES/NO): YES